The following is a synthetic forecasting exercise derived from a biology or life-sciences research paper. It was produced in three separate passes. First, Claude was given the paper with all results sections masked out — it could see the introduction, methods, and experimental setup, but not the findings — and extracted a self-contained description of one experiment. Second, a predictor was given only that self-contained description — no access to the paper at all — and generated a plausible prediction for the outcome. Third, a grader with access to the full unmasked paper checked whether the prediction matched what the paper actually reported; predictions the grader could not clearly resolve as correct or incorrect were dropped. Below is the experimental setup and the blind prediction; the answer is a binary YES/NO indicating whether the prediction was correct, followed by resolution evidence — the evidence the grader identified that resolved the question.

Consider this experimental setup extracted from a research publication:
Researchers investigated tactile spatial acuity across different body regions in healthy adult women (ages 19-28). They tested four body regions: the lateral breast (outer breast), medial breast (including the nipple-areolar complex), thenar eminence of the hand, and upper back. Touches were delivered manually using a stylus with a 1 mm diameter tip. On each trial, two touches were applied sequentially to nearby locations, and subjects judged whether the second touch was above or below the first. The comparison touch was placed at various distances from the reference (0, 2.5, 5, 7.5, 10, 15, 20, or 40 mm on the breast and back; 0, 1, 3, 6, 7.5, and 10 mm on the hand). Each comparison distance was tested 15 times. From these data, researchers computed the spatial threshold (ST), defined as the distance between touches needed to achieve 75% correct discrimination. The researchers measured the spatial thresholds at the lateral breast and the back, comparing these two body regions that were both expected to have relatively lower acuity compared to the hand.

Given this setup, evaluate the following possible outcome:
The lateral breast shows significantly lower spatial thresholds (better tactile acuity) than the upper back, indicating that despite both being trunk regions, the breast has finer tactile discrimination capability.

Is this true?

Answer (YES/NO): NO